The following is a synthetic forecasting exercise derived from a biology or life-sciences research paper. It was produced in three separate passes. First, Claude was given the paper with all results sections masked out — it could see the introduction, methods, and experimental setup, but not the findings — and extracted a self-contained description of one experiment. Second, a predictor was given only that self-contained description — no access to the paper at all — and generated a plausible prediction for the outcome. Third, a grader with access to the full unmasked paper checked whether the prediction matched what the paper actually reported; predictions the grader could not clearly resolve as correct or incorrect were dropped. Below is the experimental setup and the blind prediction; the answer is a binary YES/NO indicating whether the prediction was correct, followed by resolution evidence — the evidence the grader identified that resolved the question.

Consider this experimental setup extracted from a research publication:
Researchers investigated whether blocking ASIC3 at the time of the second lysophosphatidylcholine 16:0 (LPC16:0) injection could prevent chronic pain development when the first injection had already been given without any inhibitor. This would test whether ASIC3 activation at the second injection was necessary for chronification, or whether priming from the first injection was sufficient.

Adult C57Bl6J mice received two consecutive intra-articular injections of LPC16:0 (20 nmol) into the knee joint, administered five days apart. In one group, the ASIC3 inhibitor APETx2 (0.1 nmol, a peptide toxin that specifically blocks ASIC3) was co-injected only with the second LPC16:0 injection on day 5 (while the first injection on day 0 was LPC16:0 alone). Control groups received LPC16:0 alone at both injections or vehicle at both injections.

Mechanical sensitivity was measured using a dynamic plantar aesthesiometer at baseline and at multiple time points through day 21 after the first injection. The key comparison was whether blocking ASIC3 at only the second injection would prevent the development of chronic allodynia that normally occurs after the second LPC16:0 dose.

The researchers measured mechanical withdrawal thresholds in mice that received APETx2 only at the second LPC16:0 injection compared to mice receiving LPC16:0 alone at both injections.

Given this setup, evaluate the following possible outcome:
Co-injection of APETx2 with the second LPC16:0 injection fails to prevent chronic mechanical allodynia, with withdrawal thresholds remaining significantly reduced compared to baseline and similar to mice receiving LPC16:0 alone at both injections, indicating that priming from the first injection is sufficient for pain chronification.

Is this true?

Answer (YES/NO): NO